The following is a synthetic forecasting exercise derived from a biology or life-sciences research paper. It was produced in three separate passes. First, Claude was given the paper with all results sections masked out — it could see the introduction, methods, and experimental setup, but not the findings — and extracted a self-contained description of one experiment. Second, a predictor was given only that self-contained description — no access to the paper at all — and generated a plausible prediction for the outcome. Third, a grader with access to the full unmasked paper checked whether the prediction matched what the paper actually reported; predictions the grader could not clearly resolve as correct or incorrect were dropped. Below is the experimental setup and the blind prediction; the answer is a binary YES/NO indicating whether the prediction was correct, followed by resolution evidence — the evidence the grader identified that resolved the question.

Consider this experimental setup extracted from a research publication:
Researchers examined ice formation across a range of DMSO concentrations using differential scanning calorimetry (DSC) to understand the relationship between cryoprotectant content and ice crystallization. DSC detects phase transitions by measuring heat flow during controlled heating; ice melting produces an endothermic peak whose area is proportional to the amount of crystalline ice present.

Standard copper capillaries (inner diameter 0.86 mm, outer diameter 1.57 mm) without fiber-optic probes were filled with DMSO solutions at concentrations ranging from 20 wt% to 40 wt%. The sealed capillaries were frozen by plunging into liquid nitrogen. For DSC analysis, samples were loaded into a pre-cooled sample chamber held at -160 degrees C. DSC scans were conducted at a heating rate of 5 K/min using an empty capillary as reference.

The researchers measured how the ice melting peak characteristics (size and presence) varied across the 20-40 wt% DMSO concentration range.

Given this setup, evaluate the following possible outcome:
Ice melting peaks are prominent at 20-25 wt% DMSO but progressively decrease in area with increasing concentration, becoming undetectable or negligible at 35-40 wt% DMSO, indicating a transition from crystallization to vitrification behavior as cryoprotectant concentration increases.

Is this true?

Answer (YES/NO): YES